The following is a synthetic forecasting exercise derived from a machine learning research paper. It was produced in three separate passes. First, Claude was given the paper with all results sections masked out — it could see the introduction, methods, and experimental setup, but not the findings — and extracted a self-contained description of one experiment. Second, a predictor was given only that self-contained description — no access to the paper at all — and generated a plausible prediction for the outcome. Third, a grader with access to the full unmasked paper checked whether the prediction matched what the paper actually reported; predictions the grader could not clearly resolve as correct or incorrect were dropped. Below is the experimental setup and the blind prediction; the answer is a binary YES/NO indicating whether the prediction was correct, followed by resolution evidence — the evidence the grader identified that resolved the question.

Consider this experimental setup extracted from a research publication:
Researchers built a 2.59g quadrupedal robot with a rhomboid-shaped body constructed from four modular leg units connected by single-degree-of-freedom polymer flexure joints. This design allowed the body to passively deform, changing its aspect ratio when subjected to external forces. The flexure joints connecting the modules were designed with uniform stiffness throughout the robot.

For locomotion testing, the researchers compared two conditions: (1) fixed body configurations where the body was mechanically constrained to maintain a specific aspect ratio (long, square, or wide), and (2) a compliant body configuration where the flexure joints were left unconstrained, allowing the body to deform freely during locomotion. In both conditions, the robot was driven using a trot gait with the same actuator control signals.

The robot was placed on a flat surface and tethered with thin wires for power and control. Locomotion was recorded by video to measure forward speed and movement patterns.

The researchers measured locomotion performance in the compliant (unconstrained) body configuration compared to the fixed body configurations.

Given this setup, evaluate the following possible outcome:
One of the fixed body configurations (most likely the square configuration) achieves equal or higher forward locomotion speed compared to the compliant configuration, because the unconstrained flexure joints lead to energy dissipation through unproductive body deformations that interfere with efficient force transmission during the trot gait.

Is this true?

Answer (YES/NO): YES